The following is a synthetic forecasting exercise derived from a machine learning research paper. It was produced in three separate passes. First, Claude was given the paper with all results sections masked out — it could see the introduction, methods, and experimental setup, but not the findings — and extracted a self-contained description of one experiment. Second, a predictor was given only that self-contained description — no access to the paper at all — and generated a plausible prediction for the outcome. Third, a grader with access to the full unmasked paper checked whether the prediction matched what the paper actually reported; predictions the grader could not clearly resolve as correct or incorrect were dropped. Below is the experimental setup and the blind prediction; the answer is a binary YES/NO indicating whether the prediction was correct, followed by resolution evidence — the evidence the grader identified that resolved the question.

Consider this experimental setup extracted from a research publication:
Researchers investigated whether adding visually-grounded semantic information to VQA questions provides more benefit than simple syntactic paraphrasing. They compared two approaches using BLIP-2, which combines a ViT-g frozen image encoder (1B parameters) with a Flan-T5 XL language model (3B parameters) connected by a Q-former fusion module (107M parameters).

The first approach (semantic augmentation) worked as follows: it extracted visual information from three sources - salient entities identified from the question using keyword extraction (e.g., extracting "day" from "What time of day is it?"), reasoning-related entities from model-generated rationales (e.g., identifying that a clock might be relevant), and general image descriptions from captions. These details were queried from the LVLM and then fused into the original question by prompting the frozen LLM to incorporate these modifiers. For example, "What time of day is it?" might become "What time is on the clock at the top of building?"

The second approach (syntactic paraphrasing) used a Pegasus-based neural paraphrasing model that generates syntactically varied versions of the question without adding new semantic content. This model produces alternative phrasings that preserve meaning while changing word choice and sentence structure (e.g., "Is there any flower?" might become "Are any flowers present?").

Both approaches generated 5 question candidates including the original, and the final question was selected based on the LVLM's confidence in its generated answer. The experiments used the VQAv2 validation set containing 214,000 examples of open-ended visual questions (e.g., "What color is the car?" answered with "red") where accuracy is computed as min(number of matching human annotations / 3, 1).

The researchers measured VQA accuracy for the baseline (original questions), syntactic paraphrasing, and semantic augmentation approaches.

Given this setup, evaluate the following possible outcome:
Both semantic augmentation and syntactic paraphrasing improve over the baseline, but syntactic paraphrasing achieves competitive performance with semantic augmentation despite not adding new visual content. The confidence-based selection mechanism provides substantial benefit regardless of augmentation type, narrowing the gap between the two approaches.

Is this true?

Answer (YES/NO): NO